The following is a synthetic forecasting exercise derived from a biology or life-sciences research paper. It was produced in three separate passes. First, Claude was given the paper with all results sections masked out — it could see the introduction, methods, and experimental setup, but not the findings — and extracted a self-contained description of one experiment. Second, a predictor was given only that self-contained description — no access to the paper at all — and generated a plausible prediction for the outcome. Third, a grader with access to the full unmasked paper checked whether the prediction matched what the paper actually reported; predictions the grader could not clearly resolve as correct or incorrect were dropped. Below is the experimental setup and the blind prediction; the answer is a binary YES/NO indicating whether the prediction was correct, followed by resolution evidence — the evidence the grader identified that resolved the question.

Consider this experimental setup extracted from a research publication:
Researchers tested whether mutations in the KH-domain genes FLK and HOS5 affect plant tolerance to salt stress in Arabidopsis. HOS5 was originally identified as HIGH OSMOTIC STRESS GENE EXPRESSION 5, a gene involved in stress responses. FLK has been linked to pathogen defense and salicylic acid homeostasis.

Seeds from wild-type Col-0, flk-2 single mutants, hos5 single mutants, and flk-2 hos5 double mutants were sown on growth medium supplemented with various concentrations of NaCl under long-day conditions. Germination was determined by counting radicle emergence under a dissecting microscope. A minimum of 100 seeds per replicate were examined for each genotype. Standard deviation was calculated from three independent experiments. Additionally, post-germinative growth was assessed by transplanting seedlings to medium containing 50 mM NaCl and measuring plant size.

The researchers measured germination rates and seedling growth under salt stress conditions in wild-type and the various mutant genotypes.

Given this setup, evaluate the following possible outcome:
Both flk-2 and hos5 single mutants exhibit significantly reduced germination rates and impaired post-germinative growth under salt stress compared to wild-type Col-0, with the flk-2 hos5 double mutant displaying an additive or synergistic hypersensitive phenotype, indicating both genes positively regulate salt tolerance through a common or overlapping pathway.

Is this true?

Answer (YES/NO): NO